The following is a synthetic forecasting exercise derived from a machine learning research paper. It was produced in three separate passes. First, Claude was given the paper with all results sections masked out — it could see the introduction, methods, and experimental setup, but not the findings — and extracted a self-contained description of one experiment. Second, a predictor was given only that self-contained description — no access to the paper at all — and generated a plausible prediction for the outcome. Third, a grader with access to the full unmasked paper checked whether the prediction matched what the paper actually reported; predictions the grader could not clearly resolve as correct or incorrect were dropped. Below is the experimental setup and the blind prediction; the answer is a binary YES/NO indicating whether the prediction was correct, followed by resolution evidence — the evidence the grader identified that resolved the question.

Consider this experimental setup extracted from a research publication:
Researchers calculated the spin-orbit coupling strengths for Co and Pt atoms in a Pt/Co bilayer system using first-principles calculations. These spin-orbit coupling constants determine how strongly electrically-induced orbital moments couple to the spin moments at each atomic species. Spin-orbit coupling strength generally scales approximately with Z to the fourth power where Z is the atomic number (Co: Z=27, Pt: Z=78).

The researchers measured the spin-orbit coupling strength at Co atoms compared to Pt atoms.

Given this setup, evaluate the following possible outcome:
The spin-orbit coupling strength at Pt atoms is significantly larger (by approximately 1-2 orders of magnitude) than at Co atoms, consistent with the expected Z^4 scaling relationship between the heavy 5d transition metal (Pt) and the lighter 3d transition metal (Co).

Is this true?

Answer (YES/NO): NO